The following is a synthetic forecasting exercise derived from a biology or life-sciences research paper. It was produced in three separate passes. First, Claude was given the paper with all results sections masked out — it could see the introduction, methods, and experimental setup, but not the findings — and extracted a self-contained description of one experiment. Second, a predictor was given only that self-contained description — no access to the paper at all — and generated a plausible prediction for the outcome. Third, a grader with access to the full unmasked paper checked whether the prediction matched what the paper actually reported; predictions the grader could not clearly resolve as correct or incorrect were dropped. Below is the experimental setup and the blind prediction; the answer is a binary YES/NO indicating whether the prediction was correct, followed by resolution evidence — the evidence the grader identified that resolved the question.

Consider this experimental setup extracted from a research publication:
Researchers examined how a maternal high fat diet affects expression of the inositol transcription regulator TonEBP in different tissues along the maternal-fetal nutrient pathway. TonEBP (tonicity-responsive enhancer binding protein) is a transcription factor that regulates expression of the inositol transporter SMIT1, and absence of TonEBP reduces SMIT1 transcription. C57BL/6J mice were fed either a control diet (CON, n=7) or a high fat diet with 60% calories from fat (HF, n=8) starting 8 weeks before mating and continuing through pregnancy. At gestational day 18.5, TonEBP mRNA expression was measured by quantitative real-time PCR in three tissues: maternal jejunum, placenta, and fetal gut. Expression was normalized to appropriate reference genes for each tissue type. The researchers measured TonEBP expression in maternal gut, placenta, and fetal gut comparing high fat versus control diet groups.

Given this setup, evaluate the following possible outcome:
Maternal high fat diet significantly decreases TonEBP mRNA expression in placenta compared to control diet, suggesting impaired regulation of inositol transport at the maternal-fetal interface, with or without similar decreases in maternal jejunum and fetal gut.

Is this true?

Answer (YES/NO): NO